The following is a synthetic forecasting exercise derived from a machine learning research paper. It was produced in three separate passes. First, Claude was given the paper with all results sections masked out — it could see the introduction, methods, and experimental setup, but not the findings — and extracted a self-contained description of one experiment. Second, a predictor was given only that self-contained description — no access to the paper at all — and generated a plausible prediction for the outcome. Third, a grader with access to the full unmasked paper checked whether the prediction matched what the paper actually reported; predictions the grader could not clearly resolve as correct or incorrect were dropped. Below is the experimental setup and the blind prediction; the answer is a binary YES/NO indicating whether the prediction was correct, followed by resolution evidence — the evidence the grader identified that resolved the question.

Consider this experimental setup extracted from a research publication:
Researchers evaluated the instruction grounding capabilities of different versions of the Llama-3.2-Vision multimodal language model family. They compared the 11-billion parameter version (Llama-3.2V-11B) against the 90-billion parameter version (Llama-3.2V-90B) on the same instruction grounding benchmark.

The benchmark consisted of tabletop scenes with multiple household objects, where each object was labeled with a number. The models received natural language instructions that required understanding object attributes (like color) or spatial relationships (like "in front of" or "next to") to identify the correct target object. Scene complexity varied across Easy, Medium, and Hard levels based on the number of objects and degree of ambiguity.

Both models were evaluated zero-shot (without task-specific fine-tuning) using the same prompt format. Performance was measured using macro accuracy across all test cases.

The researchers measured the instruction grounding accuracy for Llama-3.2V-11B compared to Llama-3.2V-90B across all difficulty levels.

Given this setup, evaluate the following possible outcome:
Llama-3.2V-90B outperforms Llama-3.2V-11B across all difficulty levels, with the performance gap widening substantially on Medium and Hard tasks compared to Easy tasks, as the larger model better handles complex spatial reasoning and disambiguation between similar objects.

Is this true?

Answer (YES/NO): NO